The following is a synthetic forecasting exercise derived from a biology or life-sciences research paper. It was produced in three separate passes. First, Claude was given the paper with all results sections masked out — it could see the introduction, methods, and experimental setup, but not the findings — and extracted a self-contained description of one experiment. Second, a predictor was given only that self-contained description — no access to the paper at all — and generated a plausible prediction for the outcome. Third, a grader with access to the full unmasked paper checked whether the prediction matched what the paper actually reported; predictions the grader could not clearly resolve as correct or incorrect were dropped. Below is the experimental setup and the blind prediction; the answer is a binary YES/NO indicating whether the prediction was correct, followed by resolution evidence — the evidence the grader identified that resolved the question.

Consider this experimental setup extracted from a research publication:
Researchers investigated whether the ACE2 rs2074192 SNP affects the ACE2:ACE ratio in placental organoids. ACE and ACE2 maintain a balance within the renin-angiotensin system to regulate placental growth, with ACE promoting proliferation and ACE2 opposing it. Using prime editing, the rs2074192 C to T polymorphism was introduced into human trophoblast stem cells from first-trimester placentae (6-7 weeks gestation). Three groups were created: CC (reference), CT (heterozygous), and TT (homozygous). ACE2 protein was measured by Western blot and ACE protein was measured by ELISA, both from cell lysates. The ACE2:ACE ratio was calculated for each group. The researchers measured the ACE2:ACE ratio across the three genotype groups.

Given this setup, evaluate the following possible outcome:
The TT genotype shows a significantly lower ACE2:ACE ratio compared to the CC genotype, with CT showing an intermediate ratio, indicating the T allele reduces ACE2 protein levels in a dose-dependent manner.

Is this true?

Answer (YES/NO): NO